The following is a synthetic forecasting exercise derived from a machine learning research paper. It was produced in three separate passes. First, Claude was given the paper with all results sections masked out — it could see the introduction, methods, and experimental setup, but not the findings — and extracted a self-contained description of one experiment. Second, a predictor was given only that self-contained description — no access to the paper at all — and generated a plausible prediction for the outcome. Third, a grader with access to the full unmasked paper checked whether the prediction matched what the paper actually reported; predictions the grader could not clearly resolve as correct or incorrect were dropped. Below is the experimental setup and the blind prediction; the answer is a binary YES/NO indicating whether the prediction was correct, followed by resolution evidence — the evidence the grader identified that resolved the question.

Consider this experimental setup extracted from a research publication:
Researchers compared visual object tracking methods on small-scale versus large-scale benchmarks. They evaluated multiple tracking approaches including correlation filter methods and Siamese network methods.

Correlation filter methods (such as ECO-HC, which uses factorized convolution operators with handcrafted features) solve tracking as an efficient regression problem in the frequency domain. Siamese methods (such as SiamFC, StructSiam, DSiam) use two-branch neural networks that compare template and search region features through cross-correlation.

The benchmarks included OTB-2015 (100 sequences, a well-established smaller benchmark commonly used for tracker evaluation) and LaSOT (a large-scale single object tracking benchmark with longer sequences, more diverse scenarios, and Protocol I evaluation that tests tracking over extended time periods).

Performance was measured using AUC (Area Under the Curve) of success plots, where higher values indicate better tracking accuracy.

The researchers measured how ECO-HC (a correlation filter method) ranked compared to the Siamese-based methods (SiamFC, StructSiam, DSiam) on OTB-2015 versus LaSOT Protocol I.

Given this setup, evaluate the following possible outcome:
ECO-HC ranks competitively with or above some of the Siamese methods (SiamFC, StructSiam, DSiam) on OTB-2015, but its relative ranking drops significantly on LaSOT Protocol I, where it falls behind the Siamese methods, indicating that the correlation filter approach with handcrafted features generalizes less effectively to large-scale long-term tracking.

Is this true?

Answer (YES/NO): YES